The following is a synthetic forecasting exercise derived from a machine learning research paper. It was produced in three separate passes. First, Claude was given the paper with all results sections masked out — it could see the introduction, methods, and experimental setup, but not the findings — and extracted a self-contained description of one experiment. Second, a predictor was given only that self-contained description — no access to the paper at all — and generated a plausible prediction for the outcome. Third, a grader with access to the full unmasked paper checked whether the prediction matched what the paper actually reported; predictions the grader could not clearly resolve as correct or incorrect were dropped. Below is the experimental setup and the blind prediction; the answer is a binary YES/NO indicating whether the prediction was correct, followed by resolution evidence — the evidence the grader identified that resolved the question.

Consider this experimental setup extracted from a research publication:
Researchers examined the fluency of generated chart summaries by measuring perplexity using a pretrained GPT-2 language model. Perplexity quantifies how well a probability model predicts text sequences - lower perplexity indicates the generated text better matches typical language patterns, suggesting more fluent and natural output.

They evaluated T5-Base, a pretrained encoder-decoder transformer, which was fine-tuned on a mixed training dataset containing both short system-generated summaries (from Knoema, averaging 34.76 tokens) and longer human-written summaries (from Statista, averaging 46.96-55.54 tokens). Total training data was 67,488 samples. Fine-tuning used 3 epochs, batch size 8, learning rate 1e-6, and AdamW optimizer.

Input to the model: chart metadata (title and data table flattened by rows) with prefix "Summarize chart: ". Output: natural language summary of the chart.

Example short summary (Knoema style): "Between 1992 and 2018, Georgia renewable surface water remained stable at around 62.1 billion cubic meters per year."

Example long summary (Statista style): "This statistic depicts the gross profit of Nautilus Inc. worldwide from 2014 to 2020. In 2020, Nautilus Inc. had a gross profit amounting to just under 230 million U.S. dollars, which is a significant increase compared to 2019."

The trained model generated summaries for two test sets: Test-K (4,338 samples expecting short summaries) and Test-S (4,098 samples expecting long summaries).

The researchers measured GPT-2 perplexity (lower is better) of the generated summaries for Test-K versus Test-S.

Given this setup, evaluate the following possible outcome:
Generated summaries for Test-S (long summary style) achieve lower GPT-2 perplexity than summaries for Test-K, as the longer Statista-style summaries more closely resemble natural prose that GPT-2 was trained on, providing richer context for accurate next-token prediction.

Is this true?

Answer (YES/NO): NO